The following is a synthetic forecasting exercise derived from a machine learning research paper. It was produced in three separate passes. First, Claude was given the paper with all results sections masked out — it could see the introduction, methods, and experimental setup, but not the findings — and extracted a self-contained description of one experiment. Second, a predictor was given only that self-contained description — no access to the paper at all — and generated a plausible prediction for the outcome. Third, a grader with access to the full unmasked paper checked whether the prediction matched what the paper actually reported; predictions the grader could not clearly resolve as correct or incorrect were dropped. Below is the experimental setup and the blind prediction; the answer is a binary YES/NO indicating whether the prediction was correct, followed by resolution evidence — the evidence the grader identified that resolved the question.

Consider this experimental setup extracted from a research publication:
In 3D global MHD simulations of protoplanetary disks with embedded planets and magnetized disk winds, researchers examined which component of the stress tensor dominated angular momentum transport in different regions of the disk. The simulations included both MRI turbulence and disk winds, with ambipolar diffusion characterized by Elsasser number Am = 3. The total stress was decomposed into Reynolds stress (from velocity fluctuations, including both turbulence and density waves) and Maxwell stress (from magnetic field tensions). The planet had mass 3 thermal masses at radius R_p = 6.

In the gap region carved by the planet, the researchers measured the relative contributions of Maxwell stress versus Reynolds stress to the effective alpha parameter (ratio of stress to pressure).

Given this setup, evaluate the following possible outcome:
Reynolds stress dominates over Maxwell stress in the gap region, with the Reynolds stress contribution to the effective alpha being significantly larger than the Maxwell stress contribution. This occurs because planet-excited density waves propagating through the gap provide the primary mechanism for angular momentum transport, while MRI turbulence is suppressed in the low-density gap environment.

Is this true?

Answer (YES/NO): NO